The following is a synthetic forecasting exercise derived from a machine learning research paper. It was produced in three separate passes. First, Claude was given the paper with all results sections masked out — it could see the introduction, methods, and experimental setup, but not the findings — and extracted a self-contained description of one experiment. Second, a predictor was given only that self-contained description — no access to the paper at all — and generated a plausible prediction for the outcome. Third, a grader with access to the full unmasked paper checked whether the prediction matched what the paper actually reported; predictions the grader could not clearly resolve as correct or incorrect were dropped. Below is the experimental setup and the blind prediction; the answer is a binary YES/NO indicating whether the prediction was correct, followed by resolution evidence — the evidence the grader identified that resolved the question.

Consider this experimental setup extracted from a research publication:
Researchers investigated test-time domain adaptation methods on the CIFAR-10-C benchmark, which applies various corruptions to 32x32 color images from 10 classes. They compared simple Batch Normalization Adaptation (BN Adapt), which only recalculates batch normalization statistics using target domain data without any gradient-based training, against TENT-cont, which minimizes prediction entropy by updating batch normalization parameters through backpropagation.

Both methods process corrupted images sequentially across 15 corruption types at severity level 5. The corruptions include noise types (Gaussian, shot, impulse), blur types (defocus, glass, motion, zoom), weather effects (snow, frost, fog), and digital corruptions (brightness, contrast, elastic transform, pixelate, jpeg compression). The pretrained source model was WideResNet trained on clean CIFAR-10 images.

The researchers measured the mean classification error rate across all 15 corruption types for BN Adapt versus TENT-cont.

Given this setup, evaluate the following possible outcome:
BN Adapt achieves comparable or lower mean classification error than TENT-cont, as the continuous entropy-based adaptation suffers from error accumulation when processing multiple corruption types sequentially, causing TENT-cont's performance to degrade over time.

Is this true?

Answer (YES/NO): YES